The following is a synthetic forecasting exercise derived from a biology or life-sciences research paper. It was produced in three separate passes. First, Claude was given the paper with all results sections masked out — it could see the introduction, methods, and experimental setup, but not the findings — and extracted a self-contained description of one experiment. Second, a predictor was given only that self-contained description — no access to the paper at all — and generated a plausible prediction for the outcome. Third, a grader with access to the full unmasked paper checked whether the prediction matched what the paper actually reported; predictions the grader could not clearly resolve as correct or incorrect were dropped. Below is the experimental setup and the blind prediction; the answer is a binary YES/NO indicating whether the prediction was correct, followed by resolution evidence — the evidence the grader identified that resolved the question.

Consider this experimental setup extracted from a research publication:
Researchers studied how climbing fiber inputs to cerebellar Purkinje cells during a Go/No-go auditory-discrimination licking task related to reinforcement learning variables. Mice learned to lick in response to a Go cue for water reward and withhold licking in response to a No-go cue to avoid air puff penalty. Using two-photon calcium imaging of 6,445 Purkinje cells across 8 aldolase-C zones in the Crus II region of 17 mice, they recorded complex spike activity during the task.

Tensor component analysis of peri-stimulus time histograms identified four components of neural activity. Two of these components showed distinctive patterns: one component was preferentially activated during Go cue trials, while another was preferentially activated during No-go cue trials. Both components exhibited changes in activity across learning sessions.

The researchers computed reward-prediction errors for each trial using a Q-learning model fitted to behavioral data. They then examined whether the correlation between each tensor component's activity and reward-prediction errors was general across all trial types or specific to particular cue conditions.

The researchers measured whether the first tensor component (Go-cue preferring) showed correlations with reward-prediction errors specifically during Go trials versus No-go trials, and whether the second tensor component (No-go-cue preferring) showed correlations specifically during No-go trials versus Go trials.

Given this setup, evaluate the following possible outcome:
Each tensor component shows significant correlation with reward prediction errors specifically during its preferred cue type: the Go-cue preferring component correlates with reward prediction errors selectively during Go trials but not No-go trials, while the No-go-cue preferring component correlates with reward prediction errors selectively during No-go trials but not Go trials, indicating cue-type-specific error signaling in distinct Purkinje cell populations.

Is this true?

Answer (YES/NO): NO